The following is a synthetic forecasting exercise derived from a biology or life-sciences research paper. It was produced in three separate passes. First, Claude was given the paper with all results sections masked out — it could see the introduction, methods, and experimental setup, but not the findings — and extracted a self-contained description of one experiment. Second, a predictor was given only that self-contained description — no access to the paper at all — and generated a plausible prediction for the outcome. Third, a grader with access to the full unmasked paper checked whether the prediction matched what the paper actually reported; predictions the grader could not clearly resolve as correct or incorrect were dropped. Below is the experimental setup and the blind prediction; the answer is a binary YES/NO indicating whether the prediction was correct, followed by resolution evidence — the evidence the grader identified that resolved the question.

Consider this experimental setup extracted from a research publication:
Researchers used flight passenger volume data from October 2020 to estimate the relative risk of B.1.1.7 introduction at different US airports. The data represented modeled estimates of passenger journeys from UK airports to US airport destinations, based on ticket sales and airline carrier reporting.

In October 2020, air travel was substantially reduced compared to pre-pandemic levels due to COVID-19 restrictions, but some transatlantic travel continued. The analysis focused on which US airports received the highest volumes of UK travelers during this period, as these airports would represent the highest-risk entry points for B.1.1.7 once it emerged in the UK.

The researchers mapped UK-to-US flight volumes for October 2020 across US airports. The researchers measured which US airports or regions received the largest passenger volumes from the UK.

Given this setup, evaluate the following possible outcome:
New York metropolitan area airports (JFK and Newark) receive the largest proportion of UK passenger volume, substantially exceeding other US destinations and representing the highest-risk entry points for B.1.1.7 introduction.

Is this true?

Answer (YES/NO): YES